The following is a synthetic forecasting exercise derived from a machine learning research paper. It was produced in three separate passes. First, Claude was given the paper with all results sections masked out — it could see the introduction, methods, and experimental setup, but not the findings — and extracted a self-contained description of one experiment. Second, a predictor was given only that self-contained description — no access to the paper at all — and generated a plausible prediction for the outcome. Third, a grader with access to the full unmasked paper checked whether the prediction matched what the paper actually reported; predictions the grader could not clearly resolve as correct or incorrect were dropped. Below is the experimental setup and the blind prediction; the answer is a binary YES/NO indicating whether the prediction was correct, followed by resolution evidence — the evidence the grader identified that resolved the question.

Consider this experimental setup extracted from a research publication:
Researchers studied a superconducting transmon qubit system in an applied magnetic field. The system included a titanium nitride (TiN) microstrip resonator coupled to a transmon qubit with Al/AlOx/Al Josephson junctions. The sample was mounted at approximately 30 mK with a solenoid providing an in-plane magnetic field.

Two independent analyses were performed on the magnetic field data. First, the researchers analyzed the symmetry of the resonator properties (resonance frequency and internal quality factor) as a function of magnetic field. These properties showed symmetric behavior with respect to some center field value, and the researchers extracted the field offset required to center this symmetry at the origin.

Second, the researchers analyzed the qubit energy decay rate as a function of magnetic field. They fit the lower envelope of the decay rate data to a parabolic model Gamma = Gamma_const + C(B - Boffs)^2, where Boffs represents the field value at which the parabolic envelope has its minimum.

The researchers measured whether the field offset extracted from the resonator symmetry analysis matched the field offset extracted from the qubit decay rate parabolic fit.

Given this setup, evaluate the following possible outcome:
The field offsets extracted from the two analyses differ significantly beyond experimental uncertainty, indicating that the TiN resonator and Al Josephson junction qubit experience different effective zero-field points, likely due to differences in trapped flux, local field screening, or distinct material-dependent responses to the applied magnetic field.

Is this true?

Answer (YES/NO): YES